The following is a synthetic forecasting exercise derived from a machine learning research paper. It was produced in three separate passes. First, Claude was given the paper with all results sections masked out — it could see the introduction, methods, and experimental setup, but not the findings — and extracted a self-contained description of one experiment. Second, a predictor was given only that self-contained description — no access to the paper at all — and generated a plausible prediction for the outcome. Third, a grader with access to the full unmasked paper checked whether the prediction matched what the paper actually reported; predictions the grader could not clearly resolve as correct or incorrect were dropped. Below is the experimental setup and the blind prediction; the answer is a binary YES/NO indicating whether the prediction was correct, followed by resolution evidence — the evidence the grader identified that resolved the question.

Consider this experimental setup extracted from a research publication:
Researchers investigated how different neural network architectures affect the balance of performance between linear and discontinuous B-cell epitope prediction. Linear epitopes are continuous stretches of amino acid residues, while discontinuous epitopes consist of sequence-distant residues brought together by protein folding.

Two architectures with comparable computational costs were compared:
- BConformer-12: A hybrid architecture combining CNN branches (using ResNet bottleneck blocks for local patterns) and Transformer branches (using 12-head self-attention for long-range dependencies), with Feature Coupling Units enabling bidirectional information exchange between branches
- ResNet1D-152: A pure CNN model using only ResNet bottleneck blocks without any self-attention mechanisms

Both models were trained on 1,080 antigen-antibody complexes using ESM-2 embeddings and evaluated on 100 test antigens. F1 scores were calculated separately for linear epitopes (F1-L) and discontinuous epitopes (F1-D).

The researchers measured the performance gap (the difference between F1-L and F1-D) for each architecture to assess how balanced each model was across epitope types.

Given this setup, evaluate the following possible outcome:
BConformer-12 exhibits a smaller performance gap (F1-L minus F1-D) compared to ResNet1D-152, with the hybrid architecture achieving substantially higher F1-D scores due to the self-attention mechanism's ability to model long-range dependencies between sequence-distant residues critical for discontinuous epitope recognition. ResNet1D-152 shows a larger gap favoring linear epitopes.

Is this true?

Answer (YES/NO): YES